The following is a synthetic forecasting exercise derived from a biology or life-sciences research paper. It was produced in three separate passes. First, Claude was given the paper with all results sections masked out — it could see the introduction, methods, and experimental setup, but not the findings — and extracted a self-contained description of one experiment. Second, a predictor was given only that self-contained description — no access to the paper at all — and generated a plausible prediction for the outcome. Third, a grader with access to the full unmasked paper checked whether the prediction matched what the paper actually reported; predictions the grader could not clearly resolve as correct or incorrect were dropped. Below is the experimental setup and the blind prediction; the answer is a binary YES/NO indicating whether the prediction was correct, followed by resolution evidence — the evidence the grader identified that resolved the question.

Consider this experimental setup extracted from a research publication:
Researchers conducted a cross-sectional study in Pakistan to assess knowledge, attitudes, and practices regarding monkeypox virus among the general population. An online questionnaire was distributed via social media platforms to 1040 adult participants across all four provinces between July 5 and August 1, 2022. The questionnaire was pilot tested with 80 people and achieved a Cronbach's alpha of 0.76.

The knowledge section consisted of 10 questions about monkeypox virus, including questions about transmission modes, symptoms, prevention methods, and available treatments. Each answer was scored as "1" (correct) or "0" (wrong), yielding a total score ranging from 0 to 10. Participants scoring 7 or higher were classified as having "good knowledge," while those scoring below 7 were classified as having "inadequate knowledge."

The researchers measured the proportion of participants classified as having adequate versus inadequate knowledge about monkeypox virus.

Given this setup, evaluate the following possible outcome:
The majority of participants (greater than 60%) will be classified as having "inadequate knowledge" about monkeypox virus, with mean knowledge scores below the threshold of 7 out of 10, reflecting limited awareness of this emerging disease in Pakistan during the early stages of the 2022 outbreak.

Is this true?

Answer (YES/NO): YES